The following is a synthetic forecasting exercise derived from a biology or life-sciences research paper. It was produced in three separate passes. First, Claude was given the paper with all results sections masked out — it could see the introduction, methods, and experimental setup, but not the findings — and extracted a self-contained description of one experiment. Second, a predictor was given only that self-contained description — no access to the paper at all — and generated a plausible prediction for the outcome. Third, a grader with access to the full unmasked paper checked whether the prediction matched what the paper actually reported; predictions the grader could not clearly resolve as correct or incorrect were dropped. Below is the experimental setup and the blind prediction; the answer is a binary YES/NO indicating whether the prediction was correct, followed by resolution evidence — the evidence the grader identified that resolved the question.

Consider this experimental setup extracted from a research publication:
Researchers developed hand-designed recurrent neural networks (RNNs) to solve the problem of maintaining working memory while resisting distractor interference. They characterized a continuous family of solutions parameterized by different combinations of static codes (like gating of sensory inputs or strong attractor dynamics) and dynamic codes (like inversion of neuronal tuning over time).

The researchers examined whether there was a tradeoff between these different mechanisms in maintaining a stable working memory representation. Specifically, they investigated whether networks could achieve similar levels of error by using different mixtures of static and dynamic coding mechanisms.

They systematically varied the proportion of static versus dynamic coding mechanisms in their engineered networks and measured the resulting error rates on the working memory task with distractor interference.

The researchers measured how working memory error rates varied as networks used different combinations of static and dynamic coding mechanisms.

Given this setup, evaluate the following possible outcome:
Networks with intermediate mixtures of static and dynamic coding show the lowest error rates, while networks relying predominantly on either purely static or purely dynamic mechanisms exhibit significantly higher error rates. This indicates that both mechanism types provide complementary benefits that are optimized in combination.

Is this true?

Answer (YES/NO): NO